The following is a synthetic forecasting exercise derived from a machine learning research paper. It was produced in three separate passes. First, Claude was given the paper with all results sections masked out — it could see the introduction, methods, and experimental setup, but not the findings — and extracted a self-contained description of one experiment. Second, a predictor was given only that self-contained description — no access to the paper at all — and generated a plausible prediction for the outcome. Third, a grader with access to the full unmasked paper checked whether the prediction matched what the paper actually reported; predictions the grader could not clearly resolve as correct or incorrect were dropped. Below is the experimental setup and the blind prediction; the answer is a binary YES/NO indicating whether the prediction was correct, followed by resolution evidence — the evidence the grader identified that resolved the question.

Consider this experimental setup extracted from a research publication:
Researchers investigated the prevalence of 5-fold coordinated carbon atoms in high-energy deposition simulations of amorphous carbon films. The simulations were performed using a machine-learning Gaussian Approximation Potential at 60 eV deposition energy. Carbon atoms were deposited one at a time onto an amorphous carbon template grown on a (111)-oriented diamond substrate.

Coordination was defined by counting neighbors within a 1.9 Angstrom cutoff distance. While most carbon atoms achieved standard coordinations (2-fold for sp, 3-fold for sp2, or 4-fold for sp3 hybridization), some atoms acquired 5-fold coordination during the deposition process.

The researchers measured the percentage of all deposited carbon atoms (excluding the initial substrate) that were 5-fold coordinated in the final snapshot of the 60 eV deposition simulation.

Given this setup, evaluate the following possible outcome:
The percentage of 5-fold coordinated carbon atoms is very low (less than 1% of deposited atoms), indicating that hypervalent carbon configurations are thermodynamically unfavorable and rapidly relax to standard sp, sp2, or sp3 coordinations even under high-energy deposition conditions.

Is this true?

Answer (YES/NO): NO